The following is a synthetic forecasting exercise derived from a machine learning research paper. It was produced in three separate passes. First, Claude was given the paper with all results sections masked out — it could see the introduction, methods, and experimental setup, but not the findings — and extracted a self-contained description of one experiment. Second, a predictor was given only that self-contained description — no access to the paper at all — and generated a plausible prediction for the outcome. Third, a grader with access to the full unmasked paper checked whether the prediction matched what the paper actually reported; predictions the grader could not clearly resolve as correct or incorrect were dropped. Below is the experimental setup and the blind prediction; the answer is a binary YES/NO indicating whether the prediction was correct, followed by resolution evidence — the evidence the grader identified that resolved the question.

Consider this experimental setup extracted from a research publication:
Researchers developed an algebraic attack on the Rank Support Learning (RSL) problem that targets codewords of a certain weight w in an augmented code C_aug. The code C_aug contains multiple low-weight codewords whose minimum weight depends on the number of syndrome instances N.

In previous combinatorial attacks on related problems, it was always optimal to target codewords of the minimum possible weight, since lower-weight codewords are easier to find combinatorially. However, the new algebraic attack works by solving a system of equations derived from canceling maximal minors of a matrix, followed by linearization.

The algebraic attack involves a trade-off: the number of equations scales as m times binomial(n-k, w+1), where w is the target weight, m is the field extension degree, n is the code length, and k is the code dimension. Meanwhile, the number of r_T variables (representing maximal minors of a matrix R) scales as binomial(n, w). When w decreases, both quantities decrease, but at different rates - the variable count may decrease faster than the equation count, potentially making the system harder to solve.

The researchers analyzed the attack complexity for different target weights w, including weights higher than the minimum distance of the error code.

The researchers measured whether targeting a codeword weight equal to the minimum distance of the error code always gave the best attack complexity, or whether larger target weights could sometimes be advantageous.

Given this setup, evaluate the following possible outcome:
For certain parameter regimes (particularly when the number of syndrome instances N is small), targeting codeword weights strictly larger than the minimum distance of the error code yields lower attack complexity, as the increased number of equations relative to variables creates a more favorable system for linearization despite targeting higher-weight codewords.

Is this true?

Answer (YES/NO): NO